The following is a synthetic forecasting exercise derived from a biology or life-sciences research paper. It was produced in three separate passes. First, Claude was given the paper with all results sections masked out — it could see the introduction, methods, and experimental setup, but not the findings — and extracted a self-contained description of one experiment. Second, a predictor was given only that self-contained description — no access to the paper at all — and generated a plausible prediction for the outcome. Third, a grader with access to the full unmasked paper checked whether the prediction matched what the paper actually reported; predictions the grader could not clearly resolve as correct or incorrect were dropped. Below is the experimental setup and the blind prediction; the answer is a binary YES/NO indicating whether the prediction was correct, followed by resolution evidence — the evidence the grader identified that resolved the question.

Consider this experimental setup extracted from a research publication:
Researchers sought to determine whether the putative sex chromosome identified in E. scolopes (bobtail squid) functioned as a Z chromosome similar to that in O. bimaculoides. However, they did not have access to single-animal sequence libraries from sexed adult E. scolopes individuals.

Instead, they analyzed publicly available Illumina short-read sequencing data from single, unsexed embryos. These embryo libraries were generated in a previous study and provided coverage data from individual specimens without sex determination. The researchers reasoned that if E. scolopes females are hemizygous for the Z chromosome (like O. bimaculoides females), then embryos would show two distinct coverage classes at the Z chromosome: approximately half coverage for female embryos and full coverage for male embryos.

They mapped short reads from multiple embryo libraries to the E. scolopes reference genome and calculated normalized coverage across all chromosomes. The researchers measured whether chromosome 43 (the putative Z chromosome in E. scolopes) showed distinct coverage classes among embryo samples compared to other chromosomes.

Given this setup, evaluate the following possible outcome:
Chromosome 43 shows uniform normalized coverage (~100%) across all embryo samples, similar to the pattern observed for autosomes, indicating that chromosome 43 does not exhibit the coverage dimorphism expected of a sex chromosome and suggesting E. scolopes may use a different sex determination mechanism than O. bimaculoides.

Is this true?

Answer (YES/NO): NO